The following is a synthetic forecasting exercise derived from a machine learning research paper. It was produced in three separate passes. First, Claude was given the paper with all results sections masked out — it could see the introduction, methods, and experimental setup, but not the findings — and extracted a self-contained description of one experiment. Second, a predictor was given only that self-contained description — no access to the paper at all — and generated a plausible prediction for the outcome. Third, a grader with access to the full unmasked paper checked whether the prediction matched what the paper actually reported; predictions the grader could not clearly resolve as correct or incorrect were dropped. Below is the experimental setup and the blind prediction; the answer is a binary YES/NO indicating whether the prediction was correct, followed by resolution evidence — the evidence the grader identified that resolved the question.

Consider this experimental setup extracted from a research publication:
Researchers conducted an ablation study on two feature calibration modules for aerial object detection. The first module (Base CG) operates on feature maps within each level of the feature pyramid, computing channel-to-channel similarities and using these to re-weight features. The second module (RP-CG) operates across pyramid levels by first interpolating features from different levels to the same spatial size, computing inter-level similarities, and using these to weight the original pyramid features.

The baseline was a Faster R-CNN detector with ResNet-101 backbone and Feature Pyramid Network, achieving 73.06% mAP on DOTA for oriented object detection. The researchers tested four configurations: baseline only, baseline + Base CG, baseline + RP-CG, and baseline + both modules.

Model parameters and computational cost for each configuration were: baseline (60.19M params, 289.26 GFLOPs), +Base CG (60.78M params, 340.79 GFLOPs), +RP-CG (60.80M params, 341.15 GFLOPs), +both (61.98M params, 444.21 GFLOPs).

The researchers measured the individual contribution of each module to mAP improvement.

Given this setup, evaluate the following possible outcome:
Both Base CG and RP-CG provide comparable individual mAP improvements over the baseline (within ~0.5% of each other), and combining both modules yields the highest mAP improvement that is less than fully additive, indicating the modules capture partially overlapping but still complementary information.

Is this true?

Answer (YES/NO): NO